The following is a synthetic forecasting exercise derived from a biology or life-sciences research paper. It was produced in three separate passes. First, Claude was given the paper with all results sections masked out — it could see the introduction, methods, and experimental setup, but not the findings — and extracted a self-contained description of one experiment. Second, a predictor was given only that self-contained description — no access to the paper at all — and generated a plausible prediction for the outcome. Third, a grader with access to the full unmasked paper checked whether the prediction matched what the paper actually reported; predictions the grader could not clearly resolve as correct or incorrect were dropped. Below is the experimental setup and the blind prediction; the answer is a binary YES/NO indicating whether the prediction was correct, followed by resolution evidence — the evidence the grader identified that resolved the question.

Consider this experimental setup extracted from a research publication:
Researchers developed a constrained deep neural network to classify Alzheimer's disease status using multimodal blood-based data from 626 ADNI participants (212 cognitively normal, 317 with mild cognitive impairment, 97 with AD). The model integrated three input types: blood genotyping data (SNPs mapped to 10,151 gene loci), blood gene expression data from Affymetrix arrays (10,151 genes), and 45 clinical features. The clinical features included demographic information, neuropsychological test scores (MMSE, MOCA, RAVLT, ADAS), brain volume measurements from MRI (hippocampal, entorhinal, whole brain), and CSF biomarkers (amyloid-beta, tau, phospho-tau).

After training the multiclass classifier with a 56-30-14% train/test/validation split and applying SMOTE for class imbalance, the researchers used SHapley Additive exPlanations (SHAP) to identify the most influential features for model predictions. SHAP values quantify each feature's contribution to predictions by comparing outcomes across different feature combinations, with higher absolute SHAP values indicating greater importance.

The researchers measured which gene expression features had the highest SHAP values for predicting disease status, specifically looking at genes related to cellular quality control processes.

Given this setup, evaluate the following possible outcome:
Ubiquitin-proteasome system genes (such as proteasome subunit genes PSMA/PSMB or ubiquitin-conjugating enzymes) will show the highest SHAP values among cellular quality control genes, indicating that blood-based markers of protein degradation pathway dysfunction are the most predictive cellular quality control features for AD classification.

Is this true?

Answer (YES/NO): NO